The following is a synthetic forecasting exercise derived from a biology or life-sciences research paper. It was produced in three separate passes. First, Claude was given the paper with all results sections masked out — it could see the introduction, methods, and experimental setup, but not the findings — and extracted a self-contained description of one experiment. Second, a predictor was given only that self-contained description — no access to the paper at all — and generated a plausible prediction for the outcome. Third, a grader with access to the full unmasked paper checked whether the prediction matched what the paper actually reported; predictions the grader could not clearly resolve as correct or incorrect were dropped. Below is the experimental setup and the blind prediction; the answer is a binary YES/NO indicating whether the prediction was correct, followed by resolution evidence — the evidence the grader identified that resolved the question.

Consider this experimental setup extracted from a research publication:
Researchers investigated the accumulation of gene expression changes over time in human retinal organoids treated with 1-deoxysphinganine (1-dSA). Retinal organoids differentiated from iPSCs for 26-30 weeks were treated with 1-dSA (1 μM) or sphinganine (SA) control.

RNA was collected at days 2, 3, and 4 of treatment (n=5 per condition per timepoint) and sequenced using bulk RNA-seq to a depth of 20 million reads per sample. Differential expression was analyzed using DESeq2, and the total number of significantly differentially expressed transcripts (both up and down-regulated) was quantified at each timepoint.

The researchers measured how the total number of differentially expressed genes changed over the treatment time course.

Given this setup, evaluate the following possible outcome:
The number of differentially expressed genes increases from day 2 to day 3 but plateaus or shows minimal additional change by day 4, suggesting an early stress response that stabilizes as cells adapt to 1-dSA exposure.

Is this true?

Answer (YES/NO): NO